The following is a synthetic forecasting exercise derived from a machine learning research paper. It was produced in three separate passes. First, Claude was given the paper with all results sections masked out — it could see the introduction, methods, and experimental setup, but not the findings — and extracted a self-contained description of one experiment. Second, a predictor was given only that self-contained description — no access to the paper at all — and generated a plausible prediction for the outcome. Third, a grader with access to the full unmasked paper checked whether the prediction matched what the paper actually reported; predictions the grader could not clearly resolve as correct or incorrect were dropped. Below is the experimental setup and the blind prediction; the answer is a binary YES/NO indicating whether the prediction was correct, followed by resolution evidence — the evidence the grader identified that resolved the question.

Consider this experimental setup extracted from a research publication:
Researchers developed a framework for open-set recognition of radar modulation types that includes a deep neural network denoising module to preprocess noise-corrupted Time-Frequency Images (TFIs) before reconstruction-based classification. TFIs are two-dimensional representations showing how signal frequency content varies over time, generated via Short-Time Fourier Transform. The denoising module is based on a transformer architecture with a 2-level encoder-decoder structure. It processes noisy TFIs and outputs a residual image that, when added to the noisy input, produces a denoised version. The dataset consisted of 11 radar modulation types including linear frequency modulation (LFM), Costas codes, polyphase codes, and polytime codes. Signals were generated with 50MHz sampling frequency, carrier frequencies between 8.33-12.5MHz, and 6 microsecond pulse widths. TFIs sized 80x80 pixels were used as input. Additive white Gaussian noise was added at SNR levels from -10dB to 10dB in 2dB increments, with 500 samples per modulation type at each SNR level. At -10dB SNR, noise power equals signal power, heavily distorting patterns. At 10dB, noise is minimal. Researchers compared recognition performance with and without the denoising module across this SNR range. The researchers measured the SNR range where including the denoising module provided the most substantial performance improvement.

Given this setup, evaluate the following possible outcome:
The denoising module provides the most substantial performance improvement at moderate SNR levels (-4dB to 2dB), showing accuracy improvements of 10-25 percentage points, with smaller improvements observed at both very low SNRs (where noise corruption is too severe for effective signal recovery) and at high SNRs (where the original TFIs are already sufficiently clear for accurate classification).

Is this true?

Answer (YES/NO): NO